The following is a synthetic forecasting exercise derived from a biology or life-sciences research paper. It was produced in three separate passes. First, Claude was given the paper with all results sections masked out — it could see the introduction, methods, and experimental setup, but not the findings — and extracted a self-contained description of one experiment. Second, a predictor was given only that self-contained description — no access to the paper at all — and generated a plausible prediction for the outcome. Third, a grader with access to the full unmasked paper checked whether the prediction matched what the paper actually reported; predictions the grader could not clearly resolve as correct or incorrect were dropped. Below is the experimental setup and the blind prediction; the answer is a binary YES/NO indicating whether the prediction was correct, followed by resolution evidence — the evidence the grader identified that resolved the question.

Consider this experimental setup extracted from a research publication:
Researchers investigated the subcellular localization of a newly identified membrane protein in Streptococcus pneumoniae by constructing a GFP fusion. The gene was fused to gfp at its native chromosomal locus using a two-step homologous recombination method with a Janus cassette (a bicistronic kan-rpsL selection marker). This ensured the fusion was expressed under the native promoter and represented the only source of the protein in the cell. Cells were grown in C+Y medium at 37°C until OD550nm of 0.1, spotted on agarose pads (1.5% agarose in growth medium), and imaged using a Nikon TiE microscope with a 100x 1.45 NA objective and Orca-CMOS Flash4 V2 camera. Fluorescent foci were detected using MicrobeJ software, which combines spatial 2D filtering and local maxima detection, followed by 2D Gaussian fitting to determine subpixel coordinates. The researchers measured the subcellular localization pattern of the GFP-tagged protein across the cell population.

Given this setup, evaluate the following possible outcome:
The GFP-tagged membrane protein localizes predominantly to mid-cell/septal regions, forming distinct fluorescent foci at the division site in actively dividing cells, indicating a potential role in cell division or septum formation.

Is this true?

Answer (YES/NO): NO